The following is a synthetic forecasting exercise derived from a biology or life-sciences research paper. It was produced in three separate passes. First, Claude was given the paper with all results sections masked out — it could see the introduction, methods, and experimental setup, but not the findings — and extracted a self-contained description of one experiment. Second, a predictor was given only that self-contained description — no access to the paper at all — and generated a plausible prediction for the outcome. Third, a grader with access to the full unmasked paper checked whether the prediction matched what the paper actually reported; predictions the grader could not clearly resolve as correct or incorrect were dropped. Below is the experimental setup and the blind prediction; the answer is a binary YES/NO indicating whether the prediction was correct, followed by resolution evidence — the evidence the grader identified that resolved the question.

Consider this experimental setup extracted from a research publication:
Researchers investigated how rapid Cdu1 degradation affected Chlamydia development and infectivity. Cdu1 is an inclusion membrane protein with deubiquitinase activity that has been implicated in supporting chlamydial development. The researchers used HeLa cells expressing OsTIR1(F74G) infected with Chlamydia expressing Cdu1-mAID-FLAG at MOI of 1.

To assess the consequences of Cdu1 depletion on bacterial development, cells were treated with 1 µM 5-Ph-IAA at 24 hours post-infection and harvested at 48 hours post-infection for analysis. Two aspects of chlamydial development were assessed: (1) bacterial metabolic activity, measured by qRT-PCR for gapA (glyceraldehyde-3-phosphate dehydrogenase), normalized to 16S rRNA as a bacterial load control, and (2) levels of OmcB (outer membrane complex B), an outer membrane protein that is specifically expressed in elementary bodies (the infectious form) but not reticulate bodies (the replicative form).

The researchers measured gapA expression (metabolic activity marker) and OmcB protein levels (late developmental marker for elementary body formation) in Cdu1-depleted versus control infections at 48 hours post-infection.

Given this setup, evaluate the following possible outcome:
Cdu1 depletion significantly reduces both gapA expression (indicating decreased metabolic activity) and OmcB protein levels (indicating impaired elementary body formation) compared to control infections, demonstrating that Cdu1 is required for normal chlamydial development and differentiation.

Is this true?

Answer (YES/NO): NO